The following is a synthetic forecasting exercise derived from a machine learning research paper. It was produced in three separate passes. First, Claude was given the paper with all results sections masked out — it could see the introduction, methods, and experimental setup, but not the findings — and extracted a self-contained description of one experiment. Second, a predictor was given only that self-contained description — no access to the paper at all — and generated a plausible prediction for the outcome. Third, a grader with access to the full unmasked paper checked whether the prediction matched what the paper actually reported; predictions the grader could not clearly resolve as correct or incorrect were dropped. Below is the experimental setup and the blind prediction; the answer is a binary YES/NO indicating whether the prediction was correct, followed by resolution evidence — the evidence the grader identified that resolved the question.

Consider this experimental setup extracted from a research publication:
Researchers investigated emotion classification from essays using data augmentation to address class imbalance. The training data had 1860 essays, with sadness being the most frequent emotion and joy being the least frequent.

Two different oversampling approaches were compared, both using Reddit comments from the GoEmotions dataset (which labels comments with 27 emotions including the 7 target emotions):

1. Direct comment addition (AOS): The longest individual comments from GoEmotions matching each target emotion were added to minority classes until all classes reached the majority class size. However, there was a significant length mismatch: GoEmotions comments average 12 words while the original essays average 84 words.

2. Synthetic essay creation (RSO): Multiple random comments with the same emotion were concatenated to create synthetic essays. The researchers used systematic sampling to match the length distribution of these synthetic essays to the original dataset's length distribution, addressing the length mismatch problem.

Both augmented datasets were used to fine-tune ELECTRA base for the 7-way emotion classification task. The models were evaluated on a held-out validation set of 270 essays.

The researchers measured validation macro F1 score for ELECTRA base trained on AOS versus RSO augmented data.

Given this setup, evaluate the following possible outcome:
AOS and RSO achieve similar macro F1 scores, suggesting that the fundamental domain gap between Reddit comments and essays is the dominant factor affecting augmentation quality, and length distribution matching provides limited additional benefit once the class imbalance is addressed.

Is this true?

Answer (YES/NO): YES